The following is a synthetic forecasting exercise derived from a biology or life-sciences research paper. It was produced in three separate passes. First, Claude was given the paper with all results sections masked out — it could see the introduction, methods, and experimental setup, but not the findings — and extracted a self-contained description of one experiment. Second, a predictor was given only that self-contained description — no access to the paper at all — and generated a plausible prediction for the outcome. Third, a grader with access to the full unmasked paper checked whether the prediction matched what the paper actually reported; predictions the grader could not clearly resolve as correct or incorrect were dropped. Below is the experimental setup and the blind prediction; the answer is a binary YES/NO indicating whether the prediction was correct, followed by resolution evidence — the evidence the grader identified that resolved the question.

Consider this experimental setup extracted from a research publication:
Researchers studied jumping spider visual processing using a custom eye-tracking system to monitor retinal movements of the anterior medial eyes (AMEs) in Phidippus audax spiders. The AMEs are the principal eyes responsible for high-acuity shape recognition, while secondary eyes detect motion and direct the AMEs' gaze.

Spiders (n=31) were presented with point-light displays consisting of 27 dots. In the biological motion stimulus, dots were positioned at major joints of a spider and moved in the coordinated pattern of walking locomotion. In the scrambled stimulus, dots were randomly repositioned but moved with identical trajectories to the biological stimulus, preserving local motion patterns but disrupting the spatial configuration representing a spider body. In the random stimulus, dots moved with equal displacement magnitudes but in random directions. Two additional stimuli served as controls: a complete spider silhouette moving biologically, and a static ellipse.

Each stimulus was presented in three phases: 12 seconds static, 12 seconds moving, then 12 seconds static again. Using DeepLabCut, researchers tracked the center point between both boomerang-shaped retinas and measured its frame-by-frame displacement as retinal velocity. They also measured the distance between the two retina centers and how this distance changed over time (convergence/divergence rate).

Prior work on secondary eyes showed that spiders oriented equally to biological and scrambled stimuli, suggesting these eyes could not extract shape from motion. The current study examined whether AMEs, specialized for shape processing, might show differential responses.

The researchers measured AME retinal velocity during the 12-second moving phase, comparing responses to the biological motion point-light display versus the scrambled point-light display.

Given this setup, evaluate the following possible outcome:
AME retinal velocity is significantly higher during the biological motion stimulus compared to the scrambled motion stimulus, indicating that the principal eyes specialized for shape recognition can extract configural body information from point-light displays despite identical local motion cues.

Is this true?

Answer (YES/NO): NO